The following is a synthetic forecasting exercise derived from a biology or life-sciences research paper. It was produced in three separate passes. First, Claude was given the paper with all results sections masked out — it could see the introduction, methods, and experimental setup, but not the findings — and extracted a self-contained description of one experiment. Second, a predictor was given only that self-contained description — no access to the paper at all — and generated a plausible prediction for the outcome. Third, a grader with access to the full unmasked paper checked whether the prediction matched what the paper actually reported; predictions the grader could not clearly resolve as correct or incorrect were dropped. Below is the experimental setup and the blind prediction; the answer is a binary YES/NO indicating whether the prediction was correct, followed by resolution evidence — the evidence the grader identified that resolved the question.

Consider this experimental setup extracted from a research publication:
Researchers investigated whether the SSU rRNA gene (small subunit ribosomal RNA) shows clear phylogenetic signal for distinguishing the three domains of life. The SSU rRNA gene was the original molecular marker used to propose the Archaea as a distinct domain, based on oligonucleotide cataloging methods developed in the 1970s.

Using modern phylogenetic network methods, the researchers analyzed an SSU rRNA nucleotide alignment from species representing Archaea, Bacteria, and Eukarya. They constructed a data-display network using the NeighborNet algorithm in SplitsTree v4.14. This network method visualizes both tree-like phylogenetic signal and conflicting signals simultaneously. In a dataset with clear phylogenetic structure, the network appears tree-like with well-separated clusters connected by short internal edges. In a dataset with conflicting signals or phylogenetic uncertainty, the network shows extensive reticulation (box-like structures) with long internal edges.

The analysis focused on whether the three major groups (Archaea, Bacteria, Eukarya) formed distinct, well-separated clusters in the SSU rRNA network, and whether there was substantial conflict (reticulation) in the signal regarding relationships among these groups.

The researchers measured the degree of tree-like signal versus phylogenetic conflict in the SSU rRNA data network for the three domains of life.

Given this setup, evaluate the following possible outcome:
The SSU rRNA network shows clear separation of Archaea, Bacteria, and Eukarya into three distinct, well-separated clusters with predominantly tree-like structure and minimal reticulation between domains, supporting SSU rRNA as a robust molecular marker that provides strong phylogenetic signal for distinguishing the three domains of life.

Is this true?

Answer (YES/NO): NO